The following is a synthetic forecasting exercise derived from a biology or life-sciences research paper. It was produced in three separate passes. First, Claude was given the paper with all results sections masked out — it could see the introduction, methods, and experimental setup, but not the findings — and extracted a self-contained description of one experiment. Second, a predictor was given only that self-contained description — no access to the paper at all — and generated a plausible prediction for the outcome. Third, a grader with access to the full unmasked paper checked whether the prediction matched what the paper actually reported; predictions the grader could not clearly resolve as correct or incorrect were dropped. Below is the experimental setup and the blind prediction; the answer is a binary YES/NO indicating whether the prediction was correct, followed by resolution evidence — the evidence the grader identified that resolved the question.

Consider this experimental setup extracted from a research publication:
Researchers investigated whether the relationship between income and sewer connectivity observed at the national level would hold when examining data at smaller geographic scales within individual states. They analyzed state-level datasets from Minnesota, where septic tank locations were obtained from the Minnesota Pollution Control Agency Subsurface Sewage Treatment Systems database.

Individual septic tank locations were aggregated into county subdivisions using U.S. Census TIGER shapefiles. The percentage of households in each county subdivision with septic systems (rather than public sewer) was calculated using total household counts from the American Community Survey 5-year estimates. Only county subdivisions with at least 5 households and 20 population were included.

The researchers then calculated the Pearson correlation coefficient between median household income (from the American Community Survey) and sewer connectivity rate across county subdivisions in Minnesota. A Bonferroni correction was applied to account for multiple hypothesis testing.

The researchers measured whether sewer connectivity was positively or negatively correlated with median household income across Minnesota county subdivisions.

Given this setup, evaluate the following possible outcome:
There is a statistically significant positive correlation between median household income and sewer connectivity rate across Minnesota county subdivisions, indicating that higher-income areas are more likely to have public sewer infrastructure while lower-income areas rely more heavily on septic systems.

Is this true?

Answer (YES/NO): YES